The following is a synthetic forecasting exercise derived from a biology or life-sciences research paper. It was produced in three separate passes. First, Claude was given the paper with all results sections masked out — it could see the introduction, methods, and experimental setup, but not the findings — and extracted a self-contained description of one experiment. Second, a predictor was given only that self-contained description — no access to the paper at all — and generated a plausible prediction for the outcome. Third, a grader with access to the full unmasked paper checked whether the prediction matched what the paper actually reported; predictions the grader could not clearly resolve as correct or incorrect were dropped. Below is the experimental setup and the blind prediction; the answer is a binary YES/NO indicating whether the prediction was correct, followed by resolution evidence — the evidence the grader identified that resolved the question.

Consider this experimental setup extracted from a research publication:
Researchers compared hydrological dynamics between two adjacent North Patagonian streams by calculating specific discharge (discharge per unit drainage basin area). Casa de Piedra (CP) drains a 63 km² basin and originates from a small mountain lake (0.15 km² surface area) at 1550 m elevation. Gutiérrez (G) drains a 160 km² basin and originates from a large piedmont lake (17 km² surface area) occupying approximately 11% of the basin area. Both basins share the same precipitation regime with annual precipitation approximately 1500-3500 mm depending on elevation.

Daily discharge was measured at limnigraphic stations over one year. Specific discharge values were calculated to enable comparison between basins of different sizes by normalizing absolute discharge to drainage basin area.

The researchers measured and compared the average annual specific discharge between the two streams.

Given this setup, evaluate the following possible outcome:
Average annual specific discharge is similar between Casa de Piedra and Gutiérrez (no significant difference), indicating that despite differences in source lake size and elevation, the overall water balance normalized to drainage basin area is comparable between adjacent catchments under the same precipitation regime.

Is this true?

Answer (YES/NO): NO